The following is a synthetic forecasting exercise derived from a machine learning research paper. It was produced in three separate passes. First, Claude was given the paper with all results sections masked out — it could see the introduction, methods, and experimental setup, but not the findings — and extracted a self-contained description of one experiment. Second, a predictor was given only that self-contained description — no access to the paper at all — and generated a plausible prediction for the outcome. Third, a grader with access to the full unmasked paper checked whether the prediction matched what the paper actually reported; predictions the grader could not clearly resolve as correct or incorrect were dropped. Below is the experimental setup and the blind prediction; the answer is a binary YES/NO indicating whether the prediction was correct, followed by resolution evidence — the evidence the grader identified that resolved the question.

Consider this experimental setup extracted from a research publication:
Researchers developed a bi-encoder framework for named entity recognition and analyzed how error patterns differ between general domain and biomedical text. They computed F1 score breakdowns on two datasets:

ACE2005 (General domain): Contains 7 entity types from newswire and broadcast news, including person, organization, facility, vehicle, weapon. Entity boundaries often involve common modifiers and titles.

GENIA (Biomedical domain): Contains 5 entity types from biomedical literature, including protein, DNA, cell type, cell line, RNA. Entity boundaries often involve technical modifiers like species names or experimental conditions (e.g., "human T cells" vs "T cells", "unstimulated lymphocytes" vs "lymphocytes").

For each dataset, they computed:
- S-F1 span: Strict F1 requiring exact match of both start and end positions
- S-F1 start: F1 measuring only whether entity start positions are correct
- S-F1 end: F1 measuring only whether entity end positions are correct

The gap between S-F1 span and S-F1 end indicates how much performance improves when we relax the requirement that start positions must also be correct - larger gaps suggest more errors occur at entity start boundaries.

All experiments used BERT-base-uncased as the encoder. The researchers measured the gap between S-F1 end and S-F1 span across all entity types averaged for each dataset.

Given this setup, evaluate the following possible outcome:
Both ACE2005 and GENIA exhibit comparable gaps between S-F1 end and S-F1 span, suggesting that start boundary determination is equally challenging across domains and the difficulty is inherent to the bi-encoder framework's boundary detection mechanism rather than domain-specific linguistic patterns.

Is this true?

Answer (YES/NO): NO